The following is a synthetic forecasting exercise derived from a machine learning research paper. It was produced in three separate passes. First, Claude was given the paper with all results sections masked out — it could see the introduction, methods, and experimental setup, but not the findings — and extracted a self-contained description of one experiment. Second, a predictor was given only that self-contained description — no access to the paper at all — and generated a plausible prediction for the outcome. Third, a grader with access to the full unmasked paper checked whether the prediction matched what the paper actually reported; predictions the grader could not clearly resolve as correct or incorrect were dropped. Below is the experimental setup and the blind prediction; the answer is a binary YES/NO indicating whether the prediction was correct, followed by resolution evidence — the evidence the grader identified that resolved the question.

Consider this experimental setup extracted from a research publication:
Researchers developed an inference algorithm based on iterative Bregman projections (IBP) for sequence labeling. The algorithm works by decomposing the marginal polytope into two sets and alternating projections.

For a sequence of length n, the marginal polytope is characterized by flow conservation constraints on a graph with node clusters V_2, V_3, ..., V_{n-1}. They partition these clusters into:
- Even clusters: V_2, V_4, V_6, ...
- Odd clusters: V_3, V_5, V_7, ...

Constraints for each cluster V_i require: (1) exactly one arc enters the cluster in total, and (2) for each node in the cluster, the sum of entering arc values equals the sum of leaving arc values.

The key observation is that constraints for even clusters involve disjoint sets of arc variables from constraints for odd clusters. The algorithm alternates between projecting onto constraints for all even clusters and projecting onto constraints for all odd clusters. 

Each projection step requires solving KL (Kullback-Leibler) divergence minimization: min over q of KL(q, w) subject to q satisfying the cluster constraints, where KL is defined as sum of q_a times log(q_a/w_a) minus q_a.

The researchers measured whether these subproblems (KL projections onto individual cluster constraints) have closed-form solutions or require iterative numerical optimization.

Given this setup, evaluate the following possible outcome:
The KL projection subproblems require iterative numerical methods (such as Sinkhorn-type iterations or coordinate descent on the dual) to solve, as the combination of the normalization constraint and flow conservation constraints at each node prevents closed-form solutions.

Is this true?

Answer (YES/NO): NO